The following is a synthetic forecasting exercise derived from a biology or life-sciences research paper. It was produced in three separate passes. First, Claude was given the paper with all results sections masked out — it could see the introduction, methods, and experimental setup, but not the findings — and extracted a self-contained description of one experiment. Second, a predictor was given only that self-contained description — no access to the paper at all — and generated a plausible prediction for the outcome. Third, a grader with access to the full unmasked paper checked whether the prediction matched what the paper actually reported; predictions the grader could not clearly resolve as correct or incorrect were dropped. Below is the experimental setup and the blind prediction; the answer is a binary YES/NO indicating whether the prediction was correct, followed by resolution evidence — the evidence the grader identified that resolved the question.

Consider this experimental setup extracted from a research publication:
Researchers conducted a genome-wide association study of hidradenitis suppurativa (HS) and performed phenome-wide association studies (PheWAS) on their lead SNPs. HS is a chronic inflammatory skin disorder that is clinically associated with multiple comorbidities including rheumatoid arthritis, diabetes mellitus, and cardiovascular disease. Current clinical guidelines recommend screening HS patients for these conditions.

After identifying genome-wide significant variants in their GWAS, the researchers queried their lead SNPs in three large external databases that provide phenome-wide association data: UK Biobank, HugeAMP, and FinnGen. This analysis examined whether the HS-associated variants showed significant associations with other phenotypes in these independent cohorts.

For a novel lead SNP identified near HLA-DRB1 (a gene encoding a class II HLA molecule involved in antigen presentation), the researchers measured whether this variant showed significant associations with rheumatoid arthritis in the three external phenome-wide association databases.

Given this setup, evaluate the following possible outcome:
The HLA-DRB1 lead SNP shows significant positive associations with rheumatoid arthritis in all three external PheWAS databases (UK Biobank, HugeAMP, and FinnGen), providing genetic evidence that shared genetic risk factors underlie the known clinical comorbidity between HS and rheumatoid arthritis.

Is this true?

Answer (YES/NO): YES